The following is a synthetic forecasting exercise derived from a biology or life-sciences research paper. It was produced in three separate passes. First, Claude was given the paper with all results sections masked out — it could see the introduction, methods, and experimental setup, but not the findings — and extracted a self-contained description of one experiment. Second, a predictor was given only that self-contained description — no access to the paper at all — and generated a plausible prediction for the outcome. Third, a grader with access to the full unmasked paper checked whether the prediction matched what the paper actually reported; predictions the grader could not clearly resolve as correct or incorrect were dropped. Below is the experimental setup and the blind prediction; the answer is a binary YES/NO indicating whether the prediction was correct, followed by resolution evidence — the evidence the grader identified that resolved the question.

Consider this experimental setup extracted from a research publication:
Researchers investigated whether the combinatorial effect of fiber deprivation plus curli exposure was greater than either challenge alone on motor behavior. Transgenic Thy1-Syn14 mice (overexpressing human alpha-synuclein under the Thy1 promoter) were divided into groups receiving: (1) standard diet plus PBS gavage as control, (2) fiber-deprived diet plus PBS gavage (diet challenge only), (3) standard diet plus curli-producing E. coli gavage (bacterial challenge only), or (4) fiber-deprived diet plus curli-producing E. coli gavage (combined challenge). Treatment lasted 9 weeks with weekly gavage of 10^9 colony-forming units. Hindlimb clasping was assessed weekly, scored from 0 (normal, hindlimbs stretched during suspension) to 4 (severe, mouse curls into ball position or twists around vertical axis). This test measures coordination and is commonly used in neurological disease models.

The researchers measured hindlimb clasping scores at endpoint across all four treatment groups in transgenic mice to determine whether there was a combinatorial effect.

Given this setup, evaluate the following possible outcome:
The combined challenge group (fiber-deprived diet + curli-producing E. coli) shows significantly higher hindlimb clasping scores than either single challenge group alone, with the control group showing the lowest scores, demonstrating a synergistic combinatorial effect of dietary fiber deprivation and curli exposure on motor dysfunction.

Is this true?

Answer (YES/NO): NO